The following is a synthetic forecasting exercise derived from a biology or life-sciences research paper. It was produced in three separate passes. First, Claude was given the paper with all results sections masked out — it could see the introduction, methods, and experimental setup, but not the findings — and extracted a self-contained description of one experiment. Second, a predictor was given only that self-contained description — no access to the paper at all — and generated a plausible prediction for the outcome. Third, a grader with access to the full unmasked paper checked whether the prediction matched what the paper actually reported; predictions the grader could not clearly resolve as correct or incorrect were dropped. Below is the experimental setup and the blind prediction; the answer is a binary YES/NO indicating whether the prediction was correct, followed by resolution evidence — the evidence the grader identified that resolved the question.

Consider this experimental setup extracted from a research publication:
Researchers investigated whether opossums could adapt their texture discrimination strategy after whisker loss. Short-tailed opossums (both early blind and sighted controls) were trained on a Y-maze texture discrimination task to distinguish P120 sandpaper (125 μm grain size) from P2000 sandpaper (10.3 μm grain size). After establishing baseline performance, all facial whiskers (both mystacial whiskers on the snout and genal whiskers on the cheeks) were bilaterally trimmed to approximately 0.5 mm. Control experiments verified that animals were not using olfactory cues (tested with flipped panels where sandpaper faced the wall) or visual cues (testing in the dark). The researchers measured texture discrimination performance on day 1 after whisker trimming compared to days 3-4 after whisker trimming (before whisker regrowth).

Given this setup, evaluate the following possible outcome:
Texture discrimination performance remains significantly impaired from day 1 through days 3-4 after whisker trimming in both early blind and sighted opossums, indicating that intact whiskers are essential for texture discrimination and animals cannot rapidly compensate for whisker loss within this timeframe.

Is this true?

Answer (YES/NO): NO